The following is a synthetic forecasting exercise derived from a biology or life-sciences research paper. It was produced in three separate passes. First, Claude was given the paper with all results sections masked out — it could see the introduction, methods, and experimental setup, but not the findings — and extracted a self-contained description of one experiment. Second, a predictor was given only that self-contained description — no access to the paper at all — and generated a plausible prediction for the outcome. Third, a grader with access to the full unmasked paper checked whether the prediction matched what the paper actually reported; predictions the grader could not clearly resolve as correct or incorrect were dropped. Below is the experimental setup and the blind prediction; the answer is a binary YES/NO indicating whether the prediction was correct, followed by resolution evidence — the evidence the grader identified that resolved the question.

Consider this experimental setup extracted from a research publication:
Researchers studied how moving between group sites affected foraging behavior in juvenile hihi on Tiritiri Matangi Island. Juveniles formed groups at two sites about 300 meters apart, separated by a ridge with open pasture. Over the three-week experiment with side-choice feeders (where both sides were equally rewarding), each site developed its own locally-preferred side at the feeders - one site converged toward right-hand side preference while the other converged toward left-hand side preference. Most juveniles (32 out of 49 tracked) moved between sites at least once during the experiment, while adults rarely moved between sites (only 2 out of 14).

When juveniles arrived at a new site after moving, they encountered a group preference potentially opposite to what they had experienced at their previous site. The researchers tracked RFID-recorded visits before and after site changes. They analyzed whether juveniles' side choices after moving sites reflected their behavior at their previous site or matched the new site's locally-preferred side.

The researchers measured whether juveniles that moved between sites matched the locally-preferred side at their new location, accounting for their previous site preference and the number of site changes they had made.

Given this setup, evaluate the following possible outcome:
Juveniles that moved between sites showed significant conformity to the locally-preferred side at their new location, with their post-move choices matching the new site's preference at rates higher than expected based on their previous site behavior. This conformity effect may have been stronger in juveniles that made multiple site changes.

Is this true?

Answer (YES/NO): NO